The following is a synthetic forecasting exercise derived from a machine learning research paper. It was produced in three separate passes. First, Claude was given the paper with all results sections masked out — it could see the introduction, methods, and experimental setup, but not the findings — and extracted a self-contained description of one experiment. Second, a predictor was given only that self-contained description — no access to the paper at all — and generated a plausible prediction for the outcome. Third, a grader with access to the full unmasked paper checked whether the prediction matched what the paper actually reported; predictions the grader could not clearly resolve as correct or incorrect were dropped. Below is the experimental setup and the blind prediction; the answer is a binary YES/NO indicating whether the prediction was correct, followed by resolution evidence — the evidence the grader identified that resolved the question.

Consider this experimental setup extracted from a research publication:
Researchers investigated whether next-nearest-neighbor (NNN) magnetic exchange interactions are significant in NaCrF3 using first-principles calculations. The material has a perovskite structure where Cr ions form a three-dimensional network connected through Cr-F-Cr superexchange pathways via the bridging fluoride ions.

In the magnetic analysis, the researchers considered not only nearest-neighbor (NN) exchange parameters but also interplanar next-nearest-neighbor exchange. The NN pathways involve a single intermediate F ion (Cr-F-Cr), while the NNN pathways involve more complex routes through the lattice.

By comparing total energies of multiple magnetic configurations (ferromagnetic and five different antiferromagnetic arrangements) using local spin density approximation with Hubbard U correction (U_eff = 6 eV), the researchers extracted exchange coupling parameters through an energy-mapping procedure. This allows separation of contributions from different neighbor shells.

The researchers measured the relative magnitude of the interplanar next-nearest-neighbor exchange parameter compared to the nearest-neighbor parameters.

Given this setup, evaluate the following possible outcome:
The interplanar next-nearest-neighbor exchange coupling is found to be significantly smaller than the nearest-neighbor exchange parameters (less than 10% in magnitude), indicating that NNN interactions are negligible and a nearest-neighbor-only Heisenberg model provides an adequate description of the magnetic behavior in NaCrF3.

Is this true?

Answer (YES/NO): NO